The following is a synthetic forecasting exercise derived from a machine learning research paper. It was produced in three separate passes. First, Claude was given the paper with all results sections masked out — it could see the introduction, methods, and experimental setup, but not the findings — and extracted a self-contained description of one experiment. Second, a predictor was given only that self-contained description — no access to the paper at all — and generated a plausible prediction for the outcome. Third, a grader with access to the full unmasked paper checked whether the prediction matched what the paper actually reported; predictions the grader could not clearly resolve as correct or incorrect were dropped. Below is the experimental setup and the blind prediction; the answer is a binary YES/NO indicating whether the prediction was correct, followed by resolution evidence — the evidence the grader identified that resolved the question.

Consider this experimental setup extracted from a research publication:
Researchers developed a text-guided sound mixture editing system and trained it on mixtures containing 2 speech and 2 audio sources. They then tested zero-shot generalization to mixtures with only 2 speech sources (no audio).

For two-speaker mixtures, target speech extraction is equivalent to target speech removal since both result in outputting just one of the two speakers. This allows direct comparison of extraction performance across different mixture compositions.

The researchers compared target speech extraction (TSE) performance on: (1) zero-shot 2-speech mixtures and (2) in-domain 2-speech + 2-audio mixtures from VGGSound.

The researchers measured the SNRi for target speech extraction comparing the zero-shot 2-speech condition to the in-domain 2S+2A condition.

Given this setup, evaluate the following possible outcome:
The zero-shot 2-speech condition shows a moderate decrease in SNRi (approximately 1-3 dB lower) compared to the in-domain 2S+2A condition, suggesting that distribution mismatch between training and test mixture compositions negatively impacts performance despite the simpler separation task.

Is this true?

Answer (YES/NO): NO